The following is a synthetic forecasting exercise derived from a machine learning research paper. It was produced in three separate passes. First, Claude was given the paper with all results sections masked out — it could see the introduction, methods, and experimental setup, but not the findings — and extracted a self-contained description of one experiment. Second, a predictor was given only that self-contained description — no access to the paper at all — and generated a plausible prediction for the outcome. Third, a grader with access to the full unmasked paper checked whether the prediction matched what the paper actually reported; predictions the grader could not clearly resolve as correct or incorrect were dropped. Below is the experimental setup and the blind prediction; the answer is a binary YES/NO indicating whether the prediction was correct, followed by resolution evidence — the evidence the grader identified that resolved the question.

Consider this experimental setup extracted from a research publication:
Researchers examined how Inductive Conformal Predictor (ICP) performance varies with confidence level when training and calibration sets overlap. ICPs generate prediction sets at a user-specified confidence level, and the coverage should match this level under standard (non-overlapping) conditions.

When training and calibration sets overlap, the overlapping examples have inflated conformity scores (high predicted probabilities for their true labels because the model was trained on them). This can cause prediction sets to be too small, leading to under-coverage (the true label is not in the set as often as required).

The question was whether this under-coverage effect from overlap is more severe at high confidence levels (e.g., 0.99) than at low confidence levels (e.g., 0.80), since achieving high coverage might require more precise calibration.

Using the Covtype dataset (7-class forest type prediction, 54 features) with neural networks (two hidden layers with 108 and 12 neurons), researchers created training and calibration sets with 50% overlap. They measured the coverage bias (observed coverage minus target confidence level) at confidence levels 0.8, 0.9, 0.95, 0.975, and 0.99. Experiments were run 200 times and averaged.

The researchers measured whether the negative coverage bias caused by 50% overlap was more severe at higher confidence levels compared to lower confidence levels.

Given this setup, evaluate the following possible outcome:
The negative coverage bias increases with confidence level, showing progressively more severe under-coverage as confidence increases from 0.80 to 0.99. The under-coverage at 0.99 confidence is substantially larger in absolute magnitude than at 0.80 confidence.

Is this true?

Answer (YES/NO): NO